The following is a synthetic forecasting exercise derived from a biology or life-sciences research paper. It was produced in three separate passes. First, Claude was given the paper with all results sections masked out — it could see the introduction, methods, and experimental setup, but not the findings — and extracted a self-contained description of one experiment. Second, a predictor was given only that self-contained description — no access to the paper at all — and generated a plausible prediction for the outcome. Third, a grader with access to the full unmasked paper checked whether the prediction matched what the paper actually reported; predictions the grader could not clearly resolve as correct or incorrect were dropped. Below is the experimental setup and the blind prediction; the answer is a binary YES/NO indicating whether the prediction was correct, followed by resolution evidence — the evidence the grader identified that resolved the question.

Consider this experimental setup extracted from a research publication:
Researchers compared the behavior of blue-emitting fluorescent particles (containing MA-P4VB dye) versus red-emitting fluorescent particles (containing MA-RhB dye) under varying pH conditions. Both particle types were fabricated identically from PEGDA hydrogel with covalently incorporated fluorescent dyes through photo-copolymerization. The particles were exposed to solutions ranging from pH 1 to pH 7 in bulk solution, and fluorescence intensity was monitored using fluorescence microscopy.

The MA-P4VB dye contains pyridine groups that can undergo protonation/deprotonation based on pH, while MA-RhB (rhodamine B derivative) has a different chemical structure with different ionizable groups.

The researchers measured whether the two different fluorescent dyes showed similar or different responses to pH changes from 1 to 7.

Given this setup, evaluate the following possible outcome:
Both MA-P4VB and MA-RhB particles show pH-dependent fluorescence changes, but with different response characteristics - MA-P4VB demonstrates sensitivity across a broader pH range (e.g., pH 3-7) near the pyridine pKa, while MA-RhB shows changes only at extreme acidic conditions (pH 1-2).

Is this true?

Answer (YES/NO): NO